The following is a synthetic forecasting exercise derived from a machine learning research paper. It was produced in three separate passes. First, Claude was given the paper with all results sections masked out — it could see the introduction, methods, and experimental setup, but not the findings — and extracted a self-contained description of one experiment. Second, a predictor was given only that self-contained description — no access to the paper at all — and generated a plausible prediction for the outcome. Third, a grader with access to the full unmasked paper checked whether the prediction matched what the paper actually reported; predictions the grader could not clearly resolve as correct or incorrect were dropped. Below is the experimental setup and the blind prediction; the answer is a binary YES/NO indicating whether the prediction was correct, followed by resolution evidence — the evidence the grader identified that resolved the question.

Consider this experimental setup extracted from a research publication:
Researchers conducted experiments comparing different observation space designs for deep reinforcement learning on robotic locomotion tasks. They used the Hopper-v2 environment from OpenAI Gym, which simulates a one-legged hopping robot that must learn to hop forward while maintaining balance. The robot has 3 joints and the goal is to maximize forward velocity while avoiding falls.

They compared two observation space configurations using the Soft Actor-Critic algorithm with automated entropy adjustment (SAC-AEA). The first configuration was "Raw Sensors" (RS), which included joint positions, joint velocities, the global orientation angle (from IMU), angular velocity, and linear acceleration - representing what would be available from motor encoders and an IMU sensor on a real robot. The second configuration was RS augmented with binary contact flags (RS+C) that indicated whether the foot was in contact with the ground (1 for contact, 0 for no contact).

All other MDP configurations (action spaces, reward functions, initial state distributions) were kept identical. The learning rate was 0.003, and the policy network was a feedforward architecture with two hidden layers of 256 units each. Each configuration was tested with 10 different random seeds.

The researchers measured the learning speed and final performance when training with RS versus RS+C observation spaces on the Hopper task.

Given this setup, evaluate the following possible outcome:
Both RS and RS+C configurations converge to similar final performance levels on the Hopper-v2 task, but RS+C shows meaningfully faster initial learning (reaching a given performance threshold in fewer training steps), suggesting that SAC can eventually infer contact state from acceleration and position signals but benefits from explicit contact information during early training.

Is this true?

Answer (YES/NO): NO